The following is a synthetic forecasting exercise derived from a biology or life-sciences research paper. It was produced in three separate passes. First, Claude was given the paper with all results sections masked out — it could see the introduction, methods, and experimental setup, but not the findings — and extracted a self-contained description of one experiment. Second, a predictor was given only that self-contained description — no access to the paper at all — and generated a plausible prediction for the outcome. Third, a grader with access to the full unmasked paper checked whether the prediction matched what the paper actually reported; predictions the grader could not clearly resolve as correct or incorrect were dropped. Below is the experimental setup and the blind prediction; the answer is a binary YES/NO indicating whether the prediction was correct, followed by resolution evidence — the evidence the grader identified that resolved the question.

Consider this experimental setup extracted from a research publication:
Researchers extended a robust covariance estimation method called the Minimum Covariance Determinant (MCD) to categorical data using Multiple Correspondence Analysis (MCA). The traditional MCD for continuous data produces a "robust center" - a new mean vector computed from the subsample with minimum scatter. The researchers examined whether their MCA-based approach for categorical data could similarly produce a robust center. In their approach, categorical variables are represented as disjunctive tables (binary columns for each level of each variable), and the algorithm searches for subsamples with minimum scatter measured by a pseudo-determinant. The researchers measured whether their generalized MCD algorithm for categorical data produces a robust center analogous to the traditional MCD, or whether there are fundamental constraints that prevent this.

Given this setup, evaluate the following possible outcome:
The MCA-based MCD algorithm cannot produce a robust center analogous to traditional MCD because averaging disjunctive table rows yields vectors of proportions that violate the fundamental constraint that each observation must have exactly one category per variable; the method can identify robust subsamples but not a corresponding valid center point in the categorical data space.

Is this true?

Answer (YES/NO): NO